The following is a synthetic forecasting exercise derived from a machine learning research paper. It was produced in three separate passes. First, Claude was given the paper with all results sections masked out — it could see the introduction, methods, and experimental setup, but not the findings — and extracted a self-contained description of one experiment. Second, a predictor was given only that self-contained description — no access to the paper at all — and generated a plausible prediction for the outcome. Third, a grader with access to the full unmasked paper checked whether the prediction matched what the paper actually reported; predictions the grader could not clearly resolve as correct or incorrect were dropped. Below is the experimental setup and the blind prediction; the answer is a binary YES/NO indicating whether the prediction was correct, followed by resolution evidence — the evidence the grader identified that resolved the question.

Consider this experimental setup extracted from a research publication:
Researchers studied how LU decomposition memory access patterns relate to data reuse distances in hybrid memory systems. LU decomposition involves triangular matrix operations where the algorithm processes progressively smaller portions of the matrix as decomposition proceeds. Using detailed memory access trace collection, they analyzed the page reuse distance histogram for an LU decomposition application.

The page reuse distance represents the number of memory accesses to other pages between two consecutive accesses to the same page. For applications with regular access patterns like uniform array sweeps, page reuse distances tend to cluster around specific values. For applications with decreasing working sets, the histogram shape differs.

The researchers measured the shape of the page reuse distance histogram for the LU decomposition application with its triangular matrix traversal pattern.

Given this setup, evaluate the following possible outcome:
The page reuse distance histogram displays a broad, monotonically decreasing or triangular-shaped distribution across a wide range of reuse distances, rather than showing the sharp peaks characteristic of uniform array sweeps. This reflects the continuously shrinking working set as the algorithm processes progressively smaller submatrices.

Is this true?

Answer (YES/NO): YES